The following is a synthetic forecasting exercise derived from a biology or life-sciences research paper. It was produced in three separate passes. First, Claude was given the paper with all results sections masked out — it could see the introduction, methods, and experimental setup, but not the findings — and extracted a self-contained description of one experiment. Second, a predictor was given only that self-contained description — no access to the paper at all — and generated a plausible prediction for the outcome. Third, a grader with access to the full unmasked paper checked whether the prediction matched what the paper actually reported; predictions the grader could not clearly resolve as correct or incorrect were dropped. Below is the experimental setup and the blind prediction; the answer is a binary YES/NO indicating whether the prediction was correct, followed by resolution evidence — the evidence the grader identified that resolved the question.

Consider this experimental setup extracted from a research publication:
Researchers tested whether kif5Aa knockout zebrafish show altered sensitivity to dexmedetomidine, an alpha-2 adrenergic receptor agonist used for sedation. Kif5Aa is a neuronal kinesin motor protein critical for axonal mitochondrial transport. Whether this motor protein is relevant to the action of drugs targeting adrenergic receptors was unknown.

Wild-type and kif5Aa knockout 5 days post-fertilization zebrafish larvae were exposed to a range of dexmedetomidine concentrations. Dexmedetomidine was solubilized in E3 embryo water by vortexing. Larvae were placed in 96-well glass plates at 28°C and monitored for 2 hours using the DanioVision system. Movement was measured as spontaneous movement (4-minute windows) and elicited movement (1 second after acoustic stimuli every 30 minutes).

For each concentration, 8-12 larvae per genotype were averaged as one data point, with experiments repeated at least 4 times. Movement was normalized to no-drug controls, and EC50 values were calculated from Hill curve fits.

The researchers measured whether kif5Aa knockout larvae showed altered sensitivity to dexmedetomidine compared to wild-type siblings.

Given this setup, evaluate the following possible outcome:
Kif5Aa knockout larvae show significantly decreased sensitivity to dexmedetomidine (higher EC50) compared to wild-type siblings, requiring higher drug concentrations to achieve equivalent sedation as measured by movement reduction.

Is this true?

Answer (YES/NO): YES